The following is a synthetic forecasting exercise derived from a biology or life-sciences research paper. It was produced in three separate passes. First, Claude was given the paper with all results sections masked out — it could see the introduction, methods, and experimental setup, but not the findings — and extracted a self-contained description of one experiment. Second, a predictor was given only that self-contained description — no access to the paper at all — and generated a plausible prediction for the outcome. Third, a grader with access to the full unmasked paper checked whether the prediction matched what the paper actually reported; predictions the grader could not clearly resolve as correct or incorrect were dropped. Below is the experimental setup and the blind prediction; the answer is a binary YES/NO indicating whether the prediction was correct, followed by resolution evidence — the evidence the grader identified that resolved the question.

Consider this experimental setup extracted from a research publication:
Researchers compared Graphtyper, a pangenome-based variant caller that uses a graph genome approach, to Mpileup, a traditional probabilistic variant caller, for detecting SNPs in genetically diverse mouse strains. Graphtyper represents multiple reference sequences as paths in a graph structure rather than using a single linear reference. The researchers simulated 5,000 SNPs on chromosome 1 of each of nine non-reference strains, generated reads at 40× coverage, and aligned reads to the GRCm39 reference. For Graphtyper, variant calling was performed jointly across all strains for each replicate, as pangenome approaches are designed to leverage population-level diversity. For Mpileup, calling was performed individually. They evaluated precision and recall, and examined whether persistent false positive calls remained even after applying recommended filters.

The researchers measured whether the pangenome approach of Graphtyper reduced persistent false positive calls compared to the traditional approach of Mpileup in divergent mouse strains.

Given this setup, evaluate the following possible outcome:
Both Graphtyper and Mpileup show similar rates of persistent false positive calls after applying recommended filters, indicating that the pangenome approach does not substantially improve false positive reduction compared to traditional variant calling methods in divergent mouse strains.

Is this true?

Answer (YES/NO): NO